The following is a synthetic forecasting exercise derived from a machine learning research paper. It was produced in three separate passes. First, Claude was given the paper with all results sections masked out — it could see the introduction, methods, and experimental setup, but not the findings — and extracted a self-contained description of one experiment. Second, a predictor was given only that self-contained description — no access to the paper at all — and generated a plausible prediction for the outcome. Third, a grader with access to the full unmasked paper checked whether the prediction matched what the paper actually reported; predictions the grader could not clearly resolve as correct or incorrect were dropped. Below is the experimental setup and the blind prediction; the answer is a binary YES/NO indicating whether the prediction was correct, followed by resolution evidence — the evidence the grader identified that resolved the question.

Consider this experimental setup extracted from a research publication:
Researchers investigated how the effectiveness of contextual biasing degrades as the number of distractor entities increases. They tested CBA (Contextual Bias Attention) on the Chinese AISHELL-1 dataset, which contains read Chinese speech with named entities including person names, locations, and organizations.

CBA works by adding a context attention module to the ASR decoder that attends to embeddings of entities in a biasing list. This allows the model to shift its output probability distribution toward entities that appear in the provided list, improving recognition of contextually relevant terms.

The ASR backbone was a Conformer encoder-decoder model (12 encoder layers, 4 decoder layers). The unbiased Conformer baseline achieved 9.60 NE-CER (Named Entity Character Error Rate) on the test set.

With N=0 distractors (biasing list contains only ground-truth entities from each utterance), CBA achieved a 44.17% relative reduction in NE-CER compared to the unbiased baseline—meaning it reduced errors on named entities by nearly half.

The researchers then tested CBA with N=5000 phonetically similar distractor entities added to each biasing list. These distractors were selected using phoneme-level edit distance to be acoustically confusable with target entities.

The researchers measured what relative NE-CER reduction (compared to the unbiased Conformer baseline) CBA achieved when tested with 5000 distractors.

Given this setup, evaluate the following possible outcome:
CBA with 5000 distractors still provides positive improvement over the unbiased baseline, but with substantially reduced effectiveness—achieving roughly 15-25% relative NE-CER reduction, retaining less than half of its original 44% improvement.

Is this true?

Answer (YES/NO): YES